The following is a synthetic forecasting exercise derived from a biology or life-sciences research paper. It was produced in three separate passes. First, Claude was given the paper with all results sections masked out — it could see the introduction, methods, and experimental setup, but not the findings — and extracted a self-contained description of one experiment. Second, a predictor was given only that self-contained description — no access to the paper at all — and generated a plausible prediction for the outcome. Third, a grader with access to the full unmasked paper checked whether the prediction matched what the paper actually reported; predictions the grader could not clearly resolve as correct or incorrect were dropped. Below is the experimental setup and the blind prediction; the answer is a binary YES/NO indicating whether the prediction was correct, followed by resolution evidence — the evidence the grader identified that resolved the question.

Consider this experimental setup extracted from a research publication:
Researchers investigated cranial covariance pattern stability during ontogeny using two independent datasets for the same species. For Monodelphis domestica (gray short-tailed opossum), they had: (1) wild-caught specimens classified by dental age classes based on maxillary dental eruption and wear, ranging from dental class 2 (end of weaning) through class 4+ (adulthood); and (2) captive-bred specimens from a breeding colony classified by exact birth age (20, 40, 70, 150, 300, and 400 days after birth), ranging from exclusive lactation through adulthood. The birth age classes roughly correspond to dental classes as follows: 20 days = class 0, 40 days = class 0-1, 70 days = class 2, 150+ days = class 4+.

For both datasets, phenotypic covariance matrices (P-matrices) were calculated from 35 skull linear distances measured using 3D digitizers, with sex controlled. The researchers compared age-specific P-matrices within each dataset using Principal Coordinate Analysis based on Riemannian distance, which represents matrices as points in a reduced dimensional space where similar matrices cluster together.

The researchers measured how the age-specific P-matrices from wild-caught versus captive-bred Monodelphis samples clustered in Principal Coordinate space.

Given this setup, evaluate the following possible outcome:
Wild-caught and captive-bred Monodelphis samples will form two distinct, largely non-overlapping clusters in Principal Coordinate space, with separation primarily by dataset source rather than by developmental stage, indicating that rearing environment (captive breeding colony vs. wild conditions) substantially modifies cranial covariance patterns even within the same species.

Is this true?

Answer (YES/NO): NO